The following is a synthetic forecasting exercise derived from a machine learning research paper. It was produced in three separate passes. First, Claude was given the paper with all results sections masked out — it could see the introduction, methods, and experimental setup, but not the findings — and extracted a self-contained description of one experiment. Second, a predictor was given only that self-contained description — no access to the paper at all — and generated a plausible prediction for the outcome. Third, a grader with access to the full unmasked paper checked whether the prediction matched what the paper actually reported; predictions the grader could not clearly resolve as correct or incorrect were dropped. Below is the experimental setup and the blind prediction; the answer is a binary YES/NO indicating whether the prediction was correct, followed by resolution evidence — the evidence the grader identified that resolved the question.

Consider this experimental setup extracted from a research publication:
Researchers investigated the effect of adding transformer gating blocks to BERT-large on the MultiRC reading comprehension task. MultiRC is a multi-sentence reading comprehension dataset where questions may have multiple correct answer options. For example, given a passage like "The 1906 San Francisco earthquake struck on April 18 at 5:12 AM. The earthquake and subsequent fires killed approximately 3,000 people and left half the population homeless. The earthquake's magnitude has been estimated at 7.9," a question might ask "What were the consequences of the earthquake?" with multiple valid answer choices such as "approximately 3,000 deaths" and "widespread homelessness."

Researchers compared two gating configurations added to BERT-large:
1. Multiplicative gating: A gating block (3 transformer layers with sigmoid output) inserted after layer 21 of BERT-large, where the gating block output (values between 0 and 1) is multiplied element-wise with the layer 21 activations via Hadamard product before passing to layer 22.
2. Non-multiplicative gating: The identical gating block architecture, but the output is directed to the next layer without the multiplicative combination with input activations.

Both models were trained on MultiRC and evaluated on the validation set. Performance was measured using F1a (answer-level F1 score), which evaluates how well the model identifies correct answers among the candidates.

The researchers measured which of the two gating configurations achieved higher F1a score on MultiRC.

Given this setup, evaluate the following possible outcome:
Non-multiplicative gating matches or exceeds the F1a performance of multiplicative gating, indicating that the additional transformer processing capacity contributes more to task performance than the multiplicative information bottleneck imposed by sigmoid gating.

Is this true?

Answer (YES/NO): YES